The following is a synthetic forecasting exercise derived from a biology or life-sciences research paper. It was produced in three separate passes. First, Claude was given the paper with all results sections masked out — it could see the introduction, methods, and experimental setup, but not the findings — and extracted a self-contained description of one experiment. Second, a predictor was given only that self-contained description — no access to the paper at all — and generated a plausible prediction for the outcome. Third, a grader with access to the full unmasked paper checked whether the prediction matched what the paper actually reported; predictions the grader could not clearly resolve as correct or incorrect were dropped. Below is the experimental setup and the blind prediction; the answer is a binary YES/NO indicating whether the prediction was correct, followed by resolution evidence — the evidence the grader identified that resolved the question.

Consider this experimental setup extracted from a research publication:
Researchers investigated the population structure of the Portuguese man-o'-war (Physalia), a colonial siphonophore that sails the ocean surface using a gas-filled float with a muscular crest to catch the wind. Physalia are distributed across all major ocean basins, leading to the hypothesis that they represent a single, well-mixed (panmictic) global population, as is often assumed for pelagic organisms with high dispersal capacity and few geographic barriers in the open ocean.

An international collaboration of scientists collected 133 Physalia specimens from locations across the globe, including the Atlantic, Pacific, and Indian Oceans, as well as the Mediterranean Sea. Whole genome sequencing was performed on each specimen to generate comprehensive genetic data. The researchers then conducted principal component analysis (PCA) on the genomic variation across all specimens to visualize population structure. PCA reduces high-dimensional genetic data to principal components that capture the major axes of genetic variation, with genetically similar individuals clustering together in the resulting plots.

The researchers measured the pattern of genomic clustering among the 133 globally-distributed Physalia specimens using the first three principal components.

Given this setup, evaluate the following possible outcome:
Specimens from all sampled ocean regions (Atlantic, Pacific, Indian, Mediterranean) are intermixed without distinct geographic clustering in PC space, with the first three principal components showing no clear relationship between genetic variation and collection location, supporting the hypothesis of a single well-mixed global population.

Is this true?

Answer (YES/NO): NO